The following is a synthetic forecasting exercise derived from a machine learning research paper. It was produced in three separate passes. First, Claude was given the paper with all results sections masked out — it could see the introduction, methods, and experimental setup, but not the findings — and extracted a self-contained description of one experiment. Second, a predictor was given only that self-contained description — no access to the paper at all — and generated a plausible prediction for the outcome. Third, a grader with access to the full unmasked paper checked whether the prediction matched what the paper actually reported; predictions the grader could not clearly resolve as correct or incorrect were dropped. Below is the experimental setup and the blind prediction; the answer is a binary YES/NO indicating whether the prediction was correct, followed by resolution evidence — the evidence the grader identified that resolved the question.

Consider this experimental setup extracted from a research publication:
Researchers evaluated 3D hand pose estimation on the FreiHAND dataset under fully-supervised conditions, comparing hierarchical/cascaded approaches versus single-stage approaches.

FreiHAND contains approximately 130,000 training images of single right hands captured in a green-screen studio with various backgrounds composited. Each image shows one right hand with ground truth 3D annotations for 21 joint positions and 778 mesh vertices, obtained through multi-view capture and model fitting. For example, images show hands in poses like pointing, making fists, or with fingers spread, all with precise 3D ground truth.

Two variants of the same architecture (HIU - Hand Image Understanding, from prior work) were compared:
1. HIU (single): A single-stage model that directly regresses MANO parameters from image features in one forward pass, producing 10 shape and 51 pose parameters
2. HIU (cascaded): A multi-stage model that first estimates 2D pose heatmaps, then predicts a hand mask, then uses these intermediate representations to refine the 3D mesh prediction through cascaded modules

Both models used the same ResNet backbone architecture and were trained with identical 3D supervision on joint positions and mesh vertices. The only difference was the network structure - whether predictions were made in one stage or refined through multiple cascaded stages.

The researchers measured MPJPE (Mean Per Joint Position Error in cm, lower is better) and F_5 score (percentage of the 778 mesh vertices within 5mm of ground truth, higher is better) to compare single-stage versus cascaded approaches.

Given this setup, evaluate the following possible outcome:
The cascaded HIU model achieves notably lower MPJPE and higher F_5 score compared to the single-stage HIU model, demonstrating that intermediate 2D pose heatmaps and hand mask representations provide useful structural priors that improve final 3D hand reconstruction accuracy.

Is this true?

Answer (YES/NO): YES